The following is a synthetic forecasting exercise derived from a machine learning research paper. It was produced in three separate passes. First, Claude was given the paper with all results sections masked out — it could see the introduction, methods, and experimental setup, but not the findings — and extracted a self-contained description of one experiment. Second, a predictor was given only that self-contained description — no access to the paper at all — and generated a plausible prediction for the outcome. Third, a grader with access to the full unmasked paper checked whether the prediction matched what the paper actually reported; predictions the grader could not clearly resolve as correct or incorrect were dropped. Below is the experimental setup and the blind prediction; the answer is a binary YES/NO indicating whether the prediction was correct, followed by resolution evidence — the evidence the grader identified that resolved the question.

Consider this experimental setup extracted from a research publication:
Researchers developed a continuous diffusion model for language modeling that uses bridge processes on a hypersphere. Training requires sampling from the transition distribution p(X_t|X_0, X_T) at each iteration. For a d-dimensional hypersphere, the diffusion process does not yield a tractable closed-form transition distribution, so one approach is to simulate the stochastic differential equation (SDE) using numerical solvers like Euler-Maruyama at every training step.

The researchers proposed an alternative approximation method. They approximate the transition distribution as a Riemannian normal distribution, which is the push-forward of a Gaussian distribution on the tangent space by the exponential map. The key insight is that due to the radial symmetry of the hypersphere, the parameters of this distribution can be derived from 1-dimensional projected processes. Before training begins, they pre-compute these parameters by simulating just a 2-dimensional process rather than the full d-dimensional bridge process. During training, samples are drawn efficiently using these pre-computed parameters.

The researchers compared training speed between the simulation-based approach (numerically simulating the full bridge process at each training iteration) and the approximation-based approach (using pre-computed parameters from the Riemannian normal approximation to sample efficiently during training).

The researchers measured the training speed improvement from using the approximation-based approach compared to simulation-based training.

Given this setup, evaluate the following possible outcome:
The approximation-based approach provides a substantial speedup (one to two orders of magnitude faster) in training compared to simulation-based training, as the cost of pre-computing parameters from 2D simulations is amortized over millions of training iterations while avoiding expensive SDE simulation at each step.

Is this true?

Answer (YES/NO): YES